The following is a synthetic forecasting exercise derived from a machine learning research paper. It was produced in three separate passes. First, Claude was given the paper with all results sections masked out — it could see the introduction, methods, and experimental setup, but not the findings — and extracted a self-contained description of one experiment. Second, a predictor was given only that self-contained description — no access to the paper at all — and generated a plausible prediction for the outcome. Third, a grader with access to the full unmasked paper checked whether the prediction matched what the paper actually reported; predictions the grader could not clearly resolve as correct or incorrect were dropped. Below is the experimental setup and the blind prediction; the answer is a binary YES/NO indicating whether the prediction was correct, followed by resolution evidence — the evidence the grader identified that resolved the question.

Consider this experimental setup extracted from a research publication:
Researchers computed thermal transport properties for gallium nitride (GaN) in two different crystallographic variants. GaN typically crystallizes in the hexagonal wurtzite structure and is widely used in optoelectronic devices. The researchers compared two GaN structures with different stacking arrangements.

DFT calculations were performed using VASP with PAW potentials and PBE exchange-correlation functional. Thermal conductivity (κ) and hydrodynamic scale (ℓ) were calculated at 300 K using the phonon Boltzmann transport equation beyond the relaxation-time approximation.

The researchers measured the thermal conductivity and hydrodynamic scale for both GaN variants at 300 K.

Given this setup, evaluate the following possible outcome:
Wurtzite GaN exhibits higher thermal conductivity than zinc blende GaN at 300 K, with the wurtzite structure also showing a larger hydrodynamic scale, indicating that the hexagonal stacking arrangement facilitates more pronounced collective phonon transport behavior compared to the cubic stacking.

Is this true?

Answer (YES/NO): NO